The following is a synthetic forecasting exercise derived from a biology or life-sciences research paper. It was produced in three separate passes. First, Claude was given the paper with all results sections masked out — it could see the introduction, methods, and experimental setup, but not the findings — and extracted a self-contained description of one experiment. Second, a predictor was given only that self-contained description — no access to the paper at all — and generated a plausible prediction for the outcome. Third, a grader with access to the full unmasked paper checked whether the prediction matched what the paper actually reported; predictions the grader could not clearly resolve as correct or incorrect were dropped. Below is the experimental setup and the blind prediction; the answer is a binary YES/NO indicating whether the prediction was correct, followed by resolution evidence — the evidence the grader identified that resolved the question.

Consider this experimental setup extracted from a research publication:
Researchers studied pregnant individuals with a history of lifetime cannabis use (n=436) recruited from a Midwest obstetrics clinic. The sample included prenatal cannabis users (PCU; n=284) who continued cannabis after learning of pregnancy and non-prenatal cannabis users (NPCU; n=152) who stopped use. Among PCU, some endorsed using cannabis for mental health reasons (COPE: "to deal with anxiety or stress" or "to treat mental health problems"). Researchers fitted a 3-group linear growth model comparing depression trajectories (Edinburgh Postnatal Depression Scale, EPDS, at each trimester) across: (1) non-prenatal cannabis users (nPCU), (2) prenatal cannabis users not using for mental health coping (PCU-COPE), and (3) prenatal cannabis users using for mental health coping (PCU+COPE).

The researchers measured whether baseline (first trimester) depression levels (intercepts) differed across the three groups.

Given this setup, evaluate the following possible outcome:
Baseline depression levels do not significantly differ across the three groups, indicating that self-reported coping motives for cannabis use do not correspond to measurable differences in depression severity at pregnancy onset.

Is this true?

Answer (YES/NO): NO